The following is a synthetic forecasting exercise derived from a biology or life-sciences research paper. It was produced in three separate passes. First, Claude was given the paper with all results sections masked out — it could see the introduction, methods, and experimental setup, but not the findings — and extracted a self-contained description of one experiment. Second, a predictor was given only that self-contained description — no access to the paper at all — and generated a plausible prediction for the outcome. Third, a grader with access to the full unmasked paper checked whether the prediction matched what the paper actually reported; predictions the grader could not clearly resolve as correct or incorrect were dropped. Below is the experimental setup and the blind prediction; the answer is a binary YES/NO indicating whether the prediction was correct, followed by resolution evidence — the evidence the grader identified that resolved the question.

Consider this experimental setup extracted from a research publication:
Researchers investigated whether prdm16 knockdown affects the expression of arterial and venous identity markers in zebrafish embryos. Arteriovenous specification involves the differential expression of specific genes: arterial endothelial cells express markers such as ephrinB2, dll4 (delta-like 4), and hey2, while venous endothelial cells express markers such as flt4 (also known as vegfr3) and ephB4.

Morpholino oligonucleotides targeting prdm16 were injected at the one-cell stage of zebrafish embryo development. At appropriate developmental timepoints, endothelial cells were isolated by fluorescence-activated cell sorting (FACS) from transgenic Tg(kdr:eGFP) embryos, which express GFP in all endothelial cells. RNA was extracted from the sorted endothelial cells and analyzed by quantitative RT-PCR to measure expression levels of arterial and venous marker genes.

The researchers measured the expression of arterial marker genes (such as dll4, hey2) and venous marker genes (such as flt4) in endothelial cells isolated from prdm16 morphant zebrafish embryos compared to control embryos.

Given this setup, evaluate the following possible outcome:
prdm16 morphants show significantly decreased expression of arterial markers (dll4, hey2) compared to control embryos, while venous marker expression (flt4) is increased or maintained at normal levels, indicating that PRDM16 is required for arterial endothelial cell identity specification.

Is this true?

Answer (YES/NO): YES